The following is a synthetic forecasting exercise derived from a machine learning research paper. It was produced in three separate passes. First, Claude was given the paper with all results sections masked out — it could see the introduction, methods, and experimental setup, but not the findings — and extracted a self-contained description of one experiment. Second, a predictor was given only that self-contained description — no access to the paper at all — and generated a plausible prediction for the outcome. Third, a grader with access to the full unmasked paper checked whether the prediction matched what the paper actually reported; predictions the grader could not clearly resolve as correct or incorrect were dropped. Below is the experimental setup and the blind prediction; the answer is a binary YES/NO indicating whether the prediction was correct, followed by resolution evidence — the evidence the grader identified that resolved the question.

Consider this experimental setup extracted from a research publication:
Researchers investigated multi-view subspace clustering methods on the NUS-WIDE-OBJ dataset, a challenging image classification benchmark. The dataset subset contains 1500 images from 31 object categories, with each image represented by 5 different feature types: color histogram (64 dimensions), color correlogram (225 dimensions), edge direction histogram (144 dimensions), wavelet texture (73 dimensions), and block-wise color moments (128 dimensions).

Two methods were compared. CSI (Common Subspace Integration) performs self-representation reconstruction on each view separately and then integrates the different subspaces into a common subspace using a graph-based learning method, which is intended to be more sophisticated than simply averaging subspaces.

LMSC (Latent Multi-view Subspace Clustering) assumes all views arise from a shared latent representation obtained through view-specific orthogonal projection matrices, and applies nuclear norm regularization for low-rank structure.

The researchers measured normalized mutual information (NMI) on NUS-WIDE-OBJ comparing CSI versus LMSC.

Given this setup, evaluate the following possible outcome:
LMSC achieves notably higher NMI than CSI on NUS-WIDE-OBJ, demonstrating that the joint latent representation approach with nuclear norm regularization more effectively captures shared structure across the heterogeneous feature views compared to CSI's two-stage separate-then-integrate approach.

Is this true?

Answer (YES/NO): YES